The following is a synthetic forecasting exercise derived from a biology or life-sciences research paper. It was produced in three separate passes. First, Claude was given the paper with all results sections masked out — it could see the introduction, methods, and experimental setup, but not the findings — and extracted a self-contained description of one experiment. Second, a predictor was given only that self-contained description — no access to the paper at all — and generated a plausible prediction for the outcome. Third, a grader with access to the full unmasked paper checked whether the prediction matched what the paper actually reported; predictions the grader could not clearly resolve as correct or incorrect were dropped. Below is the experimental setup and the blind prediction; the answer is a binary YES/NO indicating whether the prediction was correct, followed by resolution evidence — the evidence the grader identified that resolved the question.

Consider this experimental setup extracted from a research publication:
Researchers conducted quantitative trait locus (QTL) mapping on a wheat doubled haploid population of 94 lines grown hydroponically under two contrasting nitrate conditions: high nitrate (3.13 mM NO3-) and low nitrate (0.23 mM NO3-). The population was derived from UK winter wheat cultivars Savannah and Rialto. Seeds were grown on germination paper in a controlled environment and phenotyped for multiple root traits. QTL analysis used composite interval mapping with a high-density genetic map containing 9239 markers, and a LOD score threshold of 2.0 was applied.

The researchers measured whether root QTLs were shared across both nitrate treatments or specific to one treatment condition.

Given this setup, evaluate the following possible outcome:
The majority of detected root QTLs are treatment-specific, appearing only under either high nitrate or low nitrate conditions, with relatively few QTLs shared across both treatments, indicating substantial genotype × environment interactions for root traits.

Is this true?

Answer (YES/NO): YES